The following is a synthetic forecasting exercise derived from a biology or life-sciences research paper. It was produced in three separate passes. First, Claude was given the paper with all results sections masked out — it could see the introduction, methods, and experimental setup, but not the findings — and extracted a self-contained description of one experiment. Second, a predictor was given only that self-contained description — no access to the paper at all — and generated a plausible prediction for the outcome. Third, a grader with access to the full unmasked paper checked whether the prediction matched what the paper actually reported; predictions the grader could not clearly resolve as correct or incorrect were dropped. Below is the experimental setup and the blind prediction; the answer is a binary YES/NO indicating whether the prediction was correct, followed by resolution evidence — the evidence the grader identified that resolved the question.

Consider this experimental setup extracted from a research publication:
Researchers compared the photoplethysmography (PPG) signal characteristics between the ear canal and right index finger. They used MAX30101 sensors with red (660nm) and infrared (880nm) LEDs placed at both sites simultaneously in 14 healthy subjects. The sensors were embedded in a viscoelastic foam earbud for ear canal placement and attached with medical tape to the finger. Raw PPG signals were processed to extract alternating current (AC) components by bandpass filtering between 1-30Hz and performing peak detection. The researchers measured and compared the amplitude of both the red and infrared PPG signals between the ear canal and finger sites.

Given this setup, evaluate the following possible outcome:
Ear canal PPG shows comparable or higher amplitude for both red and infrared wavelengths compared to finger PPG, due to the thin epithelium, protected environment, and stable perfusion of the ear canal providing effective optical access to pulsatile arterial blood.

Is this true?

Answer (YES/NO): NO